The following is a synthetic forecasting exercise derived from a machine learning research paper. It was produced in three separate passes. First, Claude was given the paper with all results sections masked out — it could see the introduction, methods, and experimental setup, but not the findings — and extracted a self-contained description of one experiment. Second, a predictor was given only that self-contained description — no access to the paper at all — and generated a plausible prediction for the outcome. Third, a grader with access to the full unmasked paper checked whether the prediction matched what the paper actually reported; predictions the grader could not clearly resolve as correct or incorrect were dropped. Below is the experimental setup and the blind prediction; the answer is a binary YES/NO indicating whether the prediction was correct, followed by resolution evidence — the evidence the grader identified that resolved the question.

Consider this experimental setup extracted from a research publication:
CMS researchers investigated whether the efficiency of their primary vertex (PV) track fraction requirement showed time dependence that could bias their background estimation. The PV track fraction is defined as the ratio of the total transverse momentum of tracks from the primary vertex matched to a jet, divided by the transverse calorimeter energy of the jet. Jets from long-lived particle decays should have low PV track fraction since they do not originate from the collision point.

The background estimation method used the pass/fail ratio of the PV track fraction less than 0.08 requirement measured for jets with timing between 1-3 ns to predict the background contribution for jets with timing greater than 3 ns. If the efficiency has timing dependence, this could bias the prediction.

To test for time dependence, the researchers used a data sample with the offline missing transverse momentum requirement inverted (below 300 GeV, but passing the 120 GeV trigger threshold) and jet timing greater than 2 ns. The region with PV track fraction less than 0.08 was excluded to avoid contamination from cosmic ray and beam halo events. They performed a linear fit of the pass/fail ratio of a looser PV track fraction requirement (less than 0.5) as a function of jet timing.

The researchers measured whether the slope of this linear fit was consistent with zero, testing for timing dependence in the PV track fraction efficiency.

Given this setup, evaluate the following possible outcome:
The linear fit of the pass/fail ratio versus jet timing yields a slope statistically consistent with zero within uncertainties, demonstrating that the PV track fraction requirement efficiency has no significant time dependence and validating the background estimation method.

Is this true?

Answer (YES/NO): YES